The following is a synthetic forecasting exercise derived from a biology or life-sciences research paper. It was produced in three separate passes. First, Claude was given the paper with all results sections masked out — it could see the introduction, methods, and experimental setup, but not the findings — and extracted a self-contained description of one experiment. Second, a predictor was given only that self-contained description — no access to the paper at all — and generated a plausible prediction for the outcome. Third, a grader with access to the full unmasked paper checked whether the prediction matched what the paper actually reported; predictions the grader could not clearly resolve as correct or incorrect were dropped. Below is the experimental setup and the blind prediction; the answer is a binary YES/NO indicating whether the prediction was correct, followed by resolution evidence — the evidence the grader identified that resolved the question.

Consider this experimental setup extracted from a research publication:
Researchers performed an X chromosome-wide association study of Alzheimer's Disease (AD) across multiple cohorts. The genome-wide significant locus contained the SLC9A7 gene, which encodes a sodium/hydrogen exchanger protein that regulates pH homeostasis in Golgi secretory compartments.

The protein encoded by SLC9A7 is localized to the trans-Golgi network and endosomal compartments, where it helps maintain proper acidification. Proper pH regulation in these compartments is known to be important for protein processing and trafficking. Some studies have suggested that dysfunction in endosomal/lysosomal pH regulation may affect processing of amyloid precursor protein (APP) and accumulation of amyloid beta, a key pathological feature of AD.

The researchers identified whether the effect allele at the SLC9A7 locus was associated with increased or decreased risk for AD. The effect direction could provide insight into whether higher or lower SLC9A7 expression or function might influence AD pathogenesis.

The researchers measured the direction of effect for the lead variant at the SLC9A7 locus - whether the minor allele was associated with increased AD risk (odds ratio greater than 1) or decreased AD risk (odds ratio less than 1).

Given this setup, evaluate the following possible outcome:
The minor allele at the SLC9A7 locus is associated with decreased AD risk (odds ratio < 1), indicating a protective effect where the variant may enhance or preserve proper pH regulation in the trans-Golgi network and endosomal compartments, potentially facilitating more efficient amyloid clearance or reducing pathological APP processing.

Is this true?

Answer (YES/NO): NO